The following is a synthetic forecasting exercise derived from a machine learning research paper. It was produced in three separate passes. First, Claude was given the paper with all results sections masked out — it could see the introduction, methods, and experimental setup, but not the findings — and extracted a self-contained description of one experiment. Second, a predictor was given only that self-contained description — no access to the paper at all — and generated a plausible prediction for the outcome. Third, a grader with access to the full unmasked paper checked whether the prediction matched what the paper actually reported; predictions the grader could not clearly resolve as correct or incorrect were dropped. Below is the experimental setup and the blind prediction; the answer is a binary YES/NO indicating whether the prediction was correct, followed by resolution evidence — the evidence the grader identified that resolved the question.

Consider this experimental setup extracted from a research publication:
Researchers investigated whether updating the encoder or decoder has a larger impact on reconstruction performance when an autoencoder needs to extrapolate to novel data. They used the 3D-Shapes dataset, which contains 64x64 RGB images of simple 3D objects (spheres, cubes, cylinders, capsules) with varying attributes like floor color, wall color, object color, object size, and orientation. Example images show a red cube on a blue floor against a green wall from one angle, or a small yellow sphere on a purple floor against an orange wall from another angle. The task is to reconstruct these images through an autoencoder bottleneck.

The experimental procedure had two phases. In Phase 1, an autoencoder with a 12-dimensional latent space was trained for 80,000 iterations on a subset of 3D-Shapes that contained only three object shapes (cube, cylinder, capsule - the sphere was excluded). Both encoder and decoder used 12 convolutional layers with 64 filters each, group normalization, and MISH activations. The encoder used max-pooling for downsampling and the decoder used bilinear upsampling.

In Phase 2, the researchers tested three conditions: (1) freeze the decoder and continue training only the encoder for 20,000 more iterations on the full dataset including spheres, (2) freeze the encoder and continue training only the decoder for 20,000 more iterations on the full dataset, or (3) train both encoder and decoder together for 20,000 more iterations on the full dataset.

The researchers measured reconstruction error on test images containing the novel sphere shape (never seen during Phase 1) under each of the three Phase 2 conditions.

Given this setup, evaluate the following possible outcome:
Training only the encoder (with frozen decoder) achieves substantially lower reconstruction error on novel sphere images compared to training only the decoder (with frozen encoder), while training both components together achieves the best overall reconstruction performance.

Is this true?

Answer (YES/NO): NO